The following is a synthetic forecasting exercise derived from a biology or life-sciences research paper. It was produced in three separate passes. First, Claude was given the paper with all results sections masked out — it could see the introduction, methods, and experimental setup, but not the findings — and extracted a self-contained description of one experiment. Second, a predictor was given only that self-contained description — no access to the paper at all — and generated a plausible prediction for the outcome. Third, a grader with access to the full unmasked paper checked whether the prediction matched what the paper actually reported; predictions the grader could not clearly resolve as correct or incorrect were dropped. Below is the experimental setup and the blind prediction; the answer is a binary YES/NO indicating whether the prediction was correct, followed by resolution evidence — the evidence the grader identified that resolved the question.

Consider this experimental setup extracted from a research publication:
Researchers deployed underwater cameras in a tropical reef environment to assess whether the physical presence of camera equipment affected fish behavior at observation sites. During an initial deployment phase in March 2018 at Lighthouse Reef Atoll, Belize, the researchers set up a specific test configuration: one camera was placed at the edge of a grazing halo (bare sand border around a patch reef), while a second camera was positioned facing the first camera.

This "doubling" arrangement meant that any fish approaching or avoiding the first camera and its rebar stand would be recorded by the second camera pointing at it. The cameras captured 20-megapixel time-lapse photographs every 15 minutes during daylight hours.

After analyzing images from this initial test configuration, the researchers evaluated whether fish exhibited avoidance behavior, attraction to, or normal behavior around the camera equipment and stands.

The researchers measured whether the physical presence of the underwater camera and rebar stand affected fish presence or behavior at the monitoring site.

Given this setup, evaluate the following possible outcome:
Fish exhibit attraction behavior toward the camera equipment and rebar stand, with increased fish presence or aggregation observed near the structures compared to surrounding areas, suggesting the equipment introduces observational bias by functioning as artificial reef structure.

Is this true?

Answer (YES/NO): NO